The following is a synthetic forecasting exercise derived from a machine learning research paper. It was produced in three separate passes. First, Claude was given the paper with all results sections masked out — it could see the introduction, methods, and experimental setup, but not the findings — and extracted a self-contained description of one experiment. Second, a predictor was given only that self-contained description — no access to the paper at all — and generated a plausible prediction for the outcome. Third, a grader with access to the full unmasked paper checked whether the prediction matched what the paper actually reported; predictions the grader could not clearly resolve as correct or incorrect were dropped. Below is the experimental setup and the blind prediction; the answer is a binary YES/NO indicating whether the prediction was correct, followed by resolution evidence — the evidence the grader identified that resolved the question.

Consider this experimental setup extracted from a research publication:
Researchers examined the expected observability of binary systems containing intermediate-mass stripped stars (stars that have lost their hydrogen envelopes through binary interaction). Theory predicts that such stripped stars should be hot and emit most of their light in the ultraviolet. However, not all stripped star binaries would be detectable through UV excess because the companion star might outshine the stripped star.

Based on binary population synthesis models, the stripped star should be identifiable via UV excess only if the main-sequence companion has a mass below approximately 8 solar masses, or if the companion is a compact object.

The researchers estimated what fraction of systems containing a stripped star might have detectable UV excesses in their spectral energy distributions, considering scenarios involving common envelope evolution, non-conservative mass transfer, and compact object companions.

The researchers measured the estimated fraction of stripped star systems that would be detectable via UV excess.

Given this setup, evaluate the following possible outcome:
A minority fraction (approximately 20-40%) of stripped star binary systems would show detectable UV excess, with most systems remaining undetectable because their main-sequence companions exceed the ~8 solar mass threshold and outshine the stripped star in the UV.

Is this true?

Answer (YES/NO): NO